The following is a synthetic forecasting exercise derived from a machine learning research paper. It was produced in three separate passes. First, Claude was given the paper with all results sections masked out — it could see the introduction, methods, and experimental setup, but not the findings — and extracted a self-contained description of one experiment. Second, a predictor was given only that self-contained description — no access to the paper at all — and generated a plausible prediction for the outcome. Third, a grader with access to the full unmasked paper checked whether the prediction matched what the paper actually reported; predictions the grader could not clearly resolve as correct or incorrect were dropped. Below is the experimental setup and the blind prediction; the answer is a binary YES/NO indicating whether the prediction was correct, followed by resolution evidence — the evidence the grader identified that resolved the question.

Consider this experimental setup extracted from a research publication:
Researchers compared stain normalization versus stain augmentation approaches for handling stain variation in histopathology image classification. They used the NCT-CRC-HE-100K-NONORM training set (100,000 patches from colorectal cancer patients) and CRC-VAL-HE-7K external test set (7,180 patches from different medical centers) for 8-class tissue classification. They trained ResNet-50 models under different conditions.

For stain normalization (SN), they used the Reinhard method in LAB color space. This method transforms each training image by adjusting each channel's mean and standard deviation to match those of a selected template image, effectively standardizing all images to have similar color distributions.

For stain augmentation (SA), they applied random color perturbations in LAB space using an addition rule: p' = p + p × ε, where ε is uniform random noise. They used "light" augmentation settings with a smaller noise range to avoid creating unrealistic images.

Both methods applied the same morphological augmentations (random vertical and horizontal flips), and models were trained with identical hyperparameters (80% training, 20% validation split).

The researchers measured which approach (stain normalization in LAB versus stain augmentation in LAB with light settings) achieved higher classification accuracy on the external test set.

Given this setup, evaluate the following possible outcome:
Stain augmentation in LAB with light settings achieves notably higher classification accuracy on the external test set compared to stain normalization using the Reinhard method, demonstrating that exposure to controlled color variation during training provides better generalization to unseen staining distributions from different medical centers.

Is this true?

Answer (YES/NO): NO